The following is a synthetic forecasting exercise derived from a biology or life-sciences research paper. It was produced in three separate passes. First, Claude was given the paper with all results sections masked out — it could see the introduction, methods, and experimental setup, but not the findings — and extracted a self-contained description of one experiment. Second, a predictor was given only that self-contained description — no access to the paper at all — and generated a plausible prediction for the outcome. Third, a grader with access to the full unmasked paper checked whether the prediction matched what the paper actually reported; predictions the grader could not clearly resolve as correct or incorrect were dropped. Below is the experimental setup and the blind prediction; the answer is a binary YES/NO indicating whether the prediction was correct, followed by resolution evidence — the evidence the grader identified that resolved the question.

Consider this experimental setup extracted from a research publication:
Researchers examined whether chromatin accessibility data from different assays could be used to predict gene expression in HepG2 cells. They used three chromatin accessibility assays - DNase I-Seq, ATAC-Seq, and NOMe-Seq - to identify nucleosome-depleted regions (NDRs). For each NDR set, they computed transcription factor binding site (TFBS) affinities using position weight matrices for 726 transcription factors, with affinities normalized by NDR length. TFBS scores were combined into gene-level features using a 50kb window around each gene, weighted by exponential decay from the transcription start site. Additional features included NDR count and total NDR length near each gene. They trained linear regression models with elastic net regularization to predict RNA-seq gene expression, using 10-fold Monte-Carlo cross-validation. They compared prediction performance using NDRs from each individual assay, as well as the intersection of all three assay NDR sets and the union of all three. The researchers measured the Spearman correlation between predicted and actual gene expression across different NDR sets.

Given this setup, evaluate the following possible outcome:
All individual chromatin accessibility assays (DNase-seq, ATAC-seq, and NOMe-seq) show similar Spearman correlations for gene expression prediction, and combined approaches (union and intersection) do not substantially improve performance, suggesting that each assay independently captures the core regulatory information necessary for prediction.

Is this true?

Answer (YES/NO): NO